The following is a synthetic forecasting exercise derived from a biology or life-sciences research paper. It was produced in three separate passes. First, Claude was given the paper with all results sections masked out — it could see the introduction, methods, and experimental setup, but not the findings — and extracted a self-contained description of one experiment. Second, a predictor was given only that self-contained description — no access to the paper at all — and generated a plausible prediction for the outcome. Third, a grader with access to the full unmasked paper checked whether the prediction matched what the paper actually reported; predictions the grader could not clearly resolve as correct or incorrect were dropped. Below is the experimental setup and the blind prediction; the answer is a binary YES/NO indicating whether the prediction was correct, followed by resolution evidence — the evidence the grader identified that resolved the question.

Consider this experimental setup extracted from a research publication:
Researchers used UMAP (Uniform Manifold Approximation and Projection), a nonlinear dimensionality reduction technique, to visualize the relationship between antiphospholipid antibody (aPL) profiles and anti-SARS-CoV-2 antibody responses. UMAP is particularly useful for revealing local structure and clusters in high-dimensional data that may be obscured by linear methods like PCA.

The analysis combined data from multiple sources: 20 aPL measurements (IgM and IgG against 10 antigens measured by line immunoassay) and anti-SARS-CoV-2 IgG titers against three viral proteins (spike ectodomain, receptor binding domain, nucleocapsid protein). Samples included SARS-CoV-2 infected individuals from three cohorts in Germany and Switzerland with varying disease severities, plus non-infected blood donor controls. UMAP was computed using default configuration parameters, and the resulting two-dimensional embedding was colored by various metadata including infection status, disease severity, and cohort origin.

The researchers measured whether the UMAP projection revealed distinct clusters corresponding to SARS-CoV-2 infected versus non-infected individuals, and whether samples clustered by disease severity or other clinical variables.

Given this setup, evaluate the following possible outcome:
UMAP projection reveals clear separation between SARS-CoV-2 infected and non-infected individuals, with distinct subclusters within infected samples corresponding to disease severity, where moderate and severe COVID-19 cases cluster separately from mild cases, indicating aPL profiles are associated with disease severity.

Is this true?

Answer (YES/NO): NO